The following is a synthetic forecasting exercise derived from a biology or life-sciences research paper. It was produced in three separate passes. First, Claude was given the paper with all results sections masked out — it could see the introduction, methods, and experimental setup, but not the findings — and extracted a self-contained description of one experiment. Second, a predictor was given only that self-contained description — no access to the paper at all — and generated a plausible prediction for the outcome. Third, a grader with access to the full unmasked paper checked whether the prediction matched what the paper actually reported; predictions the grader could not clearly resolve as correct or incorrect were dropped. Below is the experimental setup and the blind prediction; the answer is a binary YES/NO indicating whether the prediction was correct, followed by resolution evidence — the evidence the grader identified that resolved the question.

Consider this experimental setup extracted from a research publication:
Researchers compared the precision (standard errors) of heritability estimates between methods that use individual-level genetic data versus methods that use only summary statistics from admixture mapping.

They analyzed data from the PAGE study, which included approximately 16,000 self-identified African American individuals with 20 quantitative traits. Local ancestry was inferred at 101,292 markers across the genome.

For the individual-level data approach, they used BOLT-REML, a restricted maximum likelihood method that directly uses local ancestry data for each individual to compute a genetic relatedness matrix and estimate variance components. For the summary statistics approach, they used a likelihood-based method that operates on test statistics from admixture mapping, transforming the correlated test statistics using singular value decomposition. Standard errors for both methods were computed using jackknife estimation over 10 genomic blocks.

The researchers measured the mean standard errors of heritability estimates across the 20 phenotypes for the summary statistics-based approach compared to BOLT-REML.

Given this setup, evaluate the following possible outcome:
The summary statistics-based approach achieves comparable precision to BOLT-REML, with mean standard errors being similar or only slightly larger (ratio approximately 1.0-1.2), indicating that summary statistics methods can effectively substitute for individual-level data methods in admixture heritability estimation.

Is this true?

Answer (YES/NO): NO